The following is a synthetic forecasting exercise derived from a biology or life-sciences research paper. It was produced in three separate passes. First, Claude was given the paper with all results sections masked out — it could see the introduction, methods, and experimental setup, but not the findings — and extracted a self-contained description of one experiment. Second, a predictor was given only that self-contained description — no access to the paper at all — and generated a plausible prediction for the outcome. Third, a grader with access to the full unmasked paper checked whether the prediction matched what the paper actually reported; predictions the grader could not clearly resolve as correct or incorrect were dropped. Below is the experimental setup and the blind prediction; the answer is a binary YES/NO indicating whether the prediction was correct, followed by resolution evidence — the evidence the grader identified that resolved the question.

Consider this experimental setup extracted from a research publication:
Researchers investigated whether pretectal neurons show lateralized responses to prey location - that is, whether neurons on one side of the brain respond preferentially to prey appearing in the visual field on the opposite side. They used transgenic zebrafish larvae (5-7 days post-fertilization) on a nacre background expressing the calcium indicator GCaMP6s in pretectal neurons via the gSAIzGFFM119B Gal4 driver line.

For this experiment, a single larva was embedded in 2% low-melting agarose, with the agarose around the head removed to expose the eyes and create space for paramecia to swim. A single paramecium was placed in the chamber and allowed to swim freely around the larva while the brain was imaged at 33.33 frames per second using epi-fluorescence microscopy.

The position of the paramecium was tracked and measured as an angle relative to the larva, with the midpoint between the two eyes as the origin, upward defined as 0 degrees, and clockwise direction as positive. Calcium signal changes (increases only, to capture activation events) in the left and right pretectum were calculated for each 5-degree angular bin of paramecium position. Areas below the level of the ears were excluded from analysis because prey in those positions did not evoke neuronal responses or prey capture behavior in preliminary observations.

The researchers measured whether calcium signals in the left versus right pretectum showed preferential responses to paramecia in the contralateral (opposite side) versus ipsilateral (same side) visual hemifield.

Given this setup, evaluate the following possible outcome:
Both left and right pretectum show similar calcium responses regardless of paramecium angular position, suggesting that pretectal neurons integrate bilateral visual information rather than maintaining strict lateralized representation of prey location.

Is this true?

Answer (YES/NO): NO